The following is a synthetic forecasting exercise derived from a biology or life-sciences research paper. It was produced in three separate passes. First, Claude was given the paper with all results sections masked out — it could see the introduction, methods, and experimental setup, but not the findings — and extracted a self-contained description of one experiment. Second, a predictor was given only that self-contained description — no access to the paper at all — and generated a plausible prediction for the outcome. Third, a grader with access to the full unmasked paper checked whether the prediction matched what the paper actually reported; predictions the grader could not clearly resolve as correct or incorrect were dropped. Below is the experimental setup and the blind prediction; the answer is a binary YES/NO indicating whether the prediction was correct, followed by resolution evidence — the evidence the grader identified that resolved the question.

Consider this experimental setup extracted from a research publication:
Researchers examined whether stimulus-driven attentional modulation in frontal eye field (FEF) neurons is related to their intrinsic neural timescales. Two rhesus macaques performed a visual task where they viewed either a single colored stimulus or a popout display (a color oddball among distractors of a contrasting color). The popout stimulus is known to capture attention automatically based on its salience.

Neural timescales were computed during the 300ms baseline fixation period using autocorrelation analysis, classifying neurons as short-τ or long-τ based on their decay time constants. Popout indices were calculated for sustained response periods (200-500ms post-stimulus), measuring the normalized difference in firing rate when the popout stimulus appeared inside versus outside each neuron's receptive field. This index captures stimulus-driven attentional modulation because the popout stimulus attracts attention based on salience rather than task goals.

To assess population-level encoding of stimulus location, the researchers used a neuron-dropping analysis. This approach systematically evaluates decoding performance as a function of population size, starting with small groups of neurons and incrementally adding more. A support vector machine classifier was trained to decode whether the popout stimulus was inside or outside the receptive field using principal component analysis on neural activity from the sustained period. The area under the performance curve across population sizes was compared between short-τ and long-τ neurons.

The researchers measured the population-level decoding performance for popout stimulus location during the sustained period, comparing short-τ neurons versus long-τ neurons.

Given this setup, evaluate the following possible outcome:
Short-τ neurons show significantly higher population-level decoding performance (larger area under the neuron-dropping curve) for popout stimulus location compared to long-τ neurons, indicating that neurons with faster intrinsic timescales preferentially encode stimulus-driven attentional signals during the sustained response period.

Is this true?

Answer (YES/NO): NO